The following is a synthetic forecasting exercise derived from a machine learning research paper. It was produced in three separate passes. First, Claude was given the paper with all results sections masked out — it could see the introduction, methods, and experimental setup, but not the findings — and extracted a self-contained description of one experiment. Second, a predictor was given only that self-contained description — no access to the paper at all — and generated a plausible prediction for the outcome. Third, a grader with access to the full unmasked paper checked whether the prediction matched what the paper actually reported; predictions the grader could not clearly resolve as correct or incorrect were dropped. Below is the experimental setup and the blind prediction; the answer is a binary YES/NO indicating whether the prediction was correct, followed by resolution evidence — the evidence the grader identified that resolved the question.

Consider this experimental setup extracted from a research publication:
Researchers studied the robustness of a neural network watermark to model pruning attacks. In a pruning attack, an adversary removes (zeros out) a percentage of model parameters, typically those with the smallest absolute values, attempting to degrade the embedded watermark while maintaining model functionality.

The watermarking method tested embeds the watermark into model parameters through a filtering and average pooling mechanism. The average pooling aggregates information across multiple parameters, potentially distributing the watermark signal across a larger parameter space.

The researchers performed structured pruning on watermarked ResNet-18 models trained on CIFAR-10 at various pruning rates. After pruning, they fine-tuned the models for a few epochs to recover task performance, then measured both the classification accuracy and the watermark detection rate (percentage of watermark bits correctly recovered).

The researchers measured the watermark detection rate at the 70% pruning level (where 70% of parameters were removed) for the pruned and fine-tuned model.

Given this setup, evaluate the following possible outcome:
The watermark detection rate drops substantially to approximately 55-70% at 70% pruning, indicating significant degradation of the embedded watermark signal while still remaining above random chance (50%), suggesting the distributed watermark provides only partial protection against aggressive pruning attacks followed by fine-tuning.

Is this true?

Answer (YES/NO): NO